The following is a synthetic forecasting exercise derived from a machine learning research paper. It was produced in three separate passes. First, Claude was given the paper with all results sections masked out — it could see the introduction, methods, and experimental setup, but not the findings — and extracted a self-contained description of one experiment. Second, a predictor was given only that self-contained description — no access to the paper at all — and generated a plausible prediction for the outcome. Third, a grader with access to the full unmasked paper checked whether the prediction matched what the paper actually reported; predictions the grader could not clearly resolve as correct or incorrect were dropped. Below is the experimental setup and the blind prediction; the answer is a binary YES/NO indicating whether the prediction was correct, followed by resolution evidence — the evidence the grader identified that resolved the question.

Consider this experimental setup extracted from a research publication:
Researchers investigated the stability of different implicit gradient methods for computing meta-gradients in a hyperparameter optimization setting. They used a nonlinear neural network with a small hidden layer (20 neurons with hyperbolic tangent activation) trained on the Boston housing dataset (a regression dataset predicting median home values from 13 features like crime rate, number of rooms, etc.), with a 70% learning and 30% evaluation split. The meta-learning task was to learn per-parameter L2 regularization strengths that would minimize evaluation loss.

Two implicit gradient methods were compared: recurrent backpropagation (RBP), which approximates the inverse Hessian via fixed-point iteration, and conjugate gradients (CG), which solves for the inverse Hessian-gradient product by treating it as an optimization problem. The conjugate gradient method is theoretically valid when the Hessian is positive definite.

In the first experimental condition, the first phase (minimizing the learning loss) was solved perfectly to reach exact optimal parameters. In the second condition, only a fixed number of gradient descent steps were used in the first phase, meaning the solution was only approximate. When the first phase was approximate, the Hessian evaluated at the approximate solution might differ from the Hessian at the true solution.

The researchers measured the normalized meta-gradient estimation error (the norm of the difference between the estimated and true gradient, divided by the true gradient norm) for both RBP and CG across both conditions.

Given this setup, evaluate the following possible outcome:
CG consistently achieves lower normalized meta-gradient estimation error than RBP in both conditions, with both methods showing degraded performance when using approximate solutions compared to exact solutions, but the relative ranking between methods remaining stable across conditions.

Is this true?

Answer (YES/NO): NO